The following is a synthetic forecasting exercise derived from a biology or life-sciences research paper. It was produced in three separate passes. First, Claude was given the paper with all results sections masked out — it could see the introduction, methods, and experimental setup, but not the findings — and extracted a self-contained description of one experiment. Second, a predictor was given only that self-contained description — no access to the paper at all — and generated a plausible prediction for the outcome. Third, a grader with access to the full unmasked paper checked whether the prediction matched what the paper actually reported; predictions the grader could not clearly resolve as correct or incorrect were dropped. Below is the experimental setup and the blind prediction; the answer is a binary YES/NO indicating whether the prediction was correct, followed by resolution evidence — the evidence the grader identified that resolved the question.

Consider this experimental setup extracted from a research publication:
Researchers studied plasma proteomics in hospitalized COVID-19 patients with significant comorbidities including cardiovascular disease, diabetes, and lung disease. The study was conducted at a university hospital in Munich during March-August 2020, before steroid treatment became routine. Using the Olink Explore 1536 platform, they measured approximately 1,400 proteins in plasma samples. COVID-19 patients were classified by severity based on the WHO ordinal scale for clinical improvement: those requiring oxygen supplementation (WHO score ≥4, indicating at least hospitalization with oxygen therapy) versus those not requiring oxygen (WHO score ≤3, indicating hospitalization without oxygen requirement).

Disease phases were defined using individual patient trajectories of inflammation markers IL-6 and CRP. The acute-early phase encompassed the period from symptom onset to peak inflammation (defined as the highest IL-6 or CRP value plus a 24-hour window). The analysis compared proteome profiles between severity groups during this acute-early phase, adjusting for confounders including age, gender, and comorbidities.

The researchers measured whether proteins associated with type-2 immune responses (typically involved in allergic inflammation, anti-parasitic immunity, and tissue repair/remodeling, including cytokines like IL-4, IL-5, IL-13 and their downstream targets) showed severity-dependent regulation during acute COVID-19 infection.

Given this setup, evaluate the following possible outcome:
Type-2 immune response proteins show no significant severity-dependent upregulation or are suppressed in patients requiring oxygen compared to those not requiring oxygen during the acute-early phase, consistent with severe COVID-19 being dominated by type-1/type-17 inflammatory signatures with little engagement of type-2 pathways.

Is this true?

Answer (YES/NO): YES